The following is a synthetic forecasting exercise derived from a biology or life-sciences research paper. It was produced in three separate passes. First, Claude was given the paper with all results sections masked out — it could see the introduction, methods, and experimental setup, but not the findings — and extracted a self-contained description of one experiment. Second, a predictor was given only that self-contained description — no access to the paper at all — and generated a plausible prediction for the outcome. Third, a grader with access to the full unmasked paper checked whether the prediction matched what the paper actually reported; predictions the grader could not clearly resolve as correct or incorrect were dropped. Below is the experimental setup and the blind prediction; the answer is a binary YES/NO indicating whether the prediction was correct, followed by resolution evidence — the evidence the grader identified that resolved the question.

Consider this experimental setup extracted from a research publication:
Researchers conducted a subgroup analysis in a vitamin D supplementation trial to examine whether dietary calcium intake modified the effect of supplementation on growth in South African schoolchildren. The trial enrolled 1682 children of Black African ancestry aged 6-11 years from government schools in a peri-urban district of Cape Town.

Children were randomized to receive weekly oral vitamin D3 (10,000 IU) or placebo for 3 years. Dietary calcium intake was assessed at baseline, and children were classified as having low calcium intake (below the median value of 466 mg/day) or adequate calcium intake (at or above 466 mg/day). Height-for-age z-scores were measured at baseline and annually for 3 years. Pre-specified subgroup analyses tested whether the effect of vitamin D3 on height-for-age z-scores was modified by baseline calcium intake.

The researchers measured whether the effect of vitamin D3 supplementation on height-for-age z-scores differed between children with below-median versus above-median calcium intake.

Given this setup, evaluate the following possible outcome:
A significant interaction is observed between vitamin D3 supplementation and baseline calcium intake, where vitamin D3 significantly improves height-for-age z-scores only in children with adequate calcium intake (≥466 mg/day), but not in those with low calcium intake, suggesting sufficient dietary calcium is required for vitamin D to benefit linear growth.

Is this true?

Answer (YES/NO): NO